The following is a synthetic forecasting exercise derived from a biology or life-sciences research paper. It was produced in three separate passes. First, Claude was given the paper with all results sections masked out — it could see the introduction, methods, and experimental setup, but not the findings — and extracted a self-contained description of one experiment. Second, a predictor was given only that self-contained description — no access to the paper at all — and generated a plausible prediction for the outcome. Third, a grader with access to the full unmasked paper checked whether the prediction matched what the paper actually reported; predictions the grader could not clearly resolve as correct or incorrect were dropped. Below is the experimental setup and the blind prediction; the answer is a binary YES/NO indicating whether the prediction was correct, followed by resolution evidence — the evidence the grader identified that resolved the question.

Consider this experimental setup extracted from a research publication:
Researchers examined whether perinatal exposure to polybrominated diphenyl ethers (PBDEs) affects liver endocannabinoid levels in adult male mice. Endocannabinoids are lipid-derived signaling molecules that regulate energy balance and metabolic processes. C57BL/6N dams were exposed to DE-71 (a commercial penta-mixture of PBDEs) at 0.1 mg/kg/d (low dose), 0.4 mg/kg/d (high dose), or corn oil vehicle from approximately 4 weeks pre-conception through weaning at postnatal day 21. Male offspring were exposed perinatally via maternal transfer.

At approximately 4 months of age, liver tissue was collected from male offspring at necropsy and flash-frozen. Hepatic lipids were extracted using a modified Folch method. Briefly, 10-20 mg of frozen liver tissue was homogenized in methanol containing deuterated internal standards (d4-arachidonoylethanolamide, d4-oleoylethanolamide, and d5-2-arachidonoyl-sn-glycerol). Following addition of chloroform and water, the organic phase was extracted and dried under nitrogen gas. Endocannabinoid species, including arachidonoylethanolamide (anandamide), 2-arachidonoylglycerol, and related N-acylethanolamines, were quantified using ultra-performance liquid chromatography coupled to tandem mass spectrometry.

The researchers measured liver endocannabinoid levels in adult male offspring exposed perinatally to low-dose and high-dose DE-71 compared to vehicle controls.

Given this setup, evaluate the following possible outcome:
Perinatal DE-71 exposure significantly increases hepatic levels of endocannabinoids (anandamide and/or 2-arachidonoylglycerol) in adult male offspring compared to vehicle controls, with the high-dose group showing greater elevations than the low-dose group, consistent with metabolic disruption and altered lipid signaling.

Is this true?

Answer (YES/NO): NO